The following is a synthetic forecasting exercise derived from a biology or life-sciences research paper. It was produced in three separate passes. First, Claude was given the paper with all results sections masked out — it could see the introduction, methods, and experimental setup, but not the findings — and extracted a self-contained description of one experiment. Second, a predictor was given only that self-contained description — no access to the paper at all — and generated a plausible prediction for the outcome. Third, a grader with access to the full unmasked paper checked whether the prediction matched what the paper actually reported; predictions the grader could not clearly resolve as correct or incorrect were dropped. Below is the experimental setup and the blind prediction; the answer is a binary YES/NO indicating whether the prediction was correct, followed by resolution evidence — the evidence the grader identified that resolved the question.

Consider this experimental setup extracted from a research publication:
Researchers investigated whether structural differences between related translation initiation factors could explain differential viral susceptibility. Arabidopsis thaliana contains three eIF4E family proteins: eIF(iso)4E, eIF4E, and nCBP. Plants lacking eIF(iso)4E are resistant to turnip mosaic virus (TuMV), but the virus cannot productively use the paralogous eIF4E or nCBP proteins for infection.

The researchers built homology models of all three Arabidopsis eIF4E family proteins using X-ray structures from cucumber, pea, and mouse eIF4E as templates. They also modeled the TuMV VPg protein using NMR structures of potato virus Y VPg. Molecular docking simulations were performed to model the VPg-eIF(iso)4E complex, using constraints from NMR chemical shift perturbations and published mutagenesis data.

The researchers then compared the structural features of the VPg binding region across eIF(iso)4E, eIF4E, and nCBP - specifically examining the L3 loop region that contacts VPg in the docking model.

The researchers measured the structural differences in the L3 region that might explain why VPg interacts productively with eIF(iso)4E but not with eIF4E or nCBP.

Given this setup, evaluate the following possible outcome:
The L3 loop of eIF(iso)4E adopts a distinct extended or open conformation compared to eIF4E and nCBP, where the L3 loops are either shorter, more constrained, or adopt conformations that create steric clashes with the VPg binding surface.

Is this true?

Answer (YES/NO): NO